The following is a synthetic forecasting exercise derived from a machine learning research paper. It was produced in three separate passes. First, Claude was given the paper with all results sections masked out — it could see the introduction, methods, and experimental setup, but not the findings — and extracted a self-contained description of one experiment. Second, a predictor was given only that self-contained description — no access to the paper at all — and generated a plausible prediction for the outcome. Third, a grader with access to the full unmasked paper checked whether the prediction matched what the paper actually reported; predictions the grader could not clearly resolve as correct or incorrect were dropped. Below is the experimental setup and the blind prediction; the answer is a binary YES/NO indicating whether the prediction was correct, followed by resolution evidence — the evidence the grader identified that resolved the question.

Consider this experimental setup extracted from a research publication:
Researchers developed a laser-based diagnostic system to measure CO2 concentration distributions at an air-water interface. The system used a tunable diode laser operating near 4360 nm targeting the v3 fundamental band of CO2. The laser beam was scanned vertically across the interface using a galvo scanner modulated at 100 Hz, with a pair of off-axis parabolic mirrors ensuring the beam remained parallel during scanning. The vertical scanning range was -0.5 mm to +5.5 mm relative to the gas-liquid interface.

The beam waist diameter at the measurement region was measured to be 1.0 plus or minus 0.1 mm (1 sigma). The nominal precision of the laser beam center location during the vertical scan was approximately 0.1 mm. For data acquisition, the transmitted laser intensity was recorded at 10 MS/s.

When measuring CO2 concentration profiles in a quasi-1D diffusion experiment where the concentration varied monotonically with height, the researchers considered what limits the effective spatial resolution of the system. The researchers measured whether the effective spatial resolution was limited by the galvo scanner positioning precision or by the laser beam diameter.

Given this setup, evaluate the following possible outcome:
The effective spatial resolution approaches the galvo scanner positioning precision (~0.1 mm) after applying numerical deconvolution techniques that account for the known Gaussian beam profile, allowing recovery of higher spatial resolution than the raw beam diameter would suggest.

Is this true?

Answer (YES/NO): NO